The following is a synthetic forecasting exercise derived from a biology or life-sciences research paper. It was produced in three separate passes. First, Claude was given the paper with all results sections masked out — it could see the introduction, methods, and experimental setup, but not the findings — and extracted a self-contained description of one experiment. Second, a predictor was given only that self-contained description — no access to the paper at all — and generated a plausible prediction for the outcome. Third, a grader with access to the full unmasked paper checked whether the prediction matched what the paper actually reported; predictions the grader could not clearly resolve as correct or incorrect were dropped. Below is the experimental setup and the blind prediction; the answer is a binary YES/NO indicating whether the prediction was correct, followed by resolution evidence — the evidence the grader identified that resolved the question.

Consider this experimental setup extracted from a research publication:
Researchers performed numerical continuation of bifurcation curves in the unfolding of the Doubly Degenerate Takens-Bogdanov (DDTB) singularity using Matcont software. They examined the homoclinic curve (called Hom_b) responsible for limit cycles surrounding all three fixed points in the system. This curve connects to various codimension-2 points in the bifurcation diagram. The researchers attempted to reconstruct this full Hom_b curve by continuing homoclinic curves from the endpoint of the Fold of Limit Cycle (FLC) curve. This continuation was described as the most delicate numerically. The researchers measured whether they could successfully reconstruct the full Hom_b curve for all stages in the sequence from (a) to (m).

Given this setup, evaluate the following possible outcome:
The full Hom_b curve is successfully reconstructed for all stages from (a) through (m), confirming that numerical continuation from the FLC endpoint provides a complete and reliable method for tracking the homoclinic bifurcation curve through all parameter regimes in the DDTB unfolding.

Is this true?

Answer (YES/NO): NO